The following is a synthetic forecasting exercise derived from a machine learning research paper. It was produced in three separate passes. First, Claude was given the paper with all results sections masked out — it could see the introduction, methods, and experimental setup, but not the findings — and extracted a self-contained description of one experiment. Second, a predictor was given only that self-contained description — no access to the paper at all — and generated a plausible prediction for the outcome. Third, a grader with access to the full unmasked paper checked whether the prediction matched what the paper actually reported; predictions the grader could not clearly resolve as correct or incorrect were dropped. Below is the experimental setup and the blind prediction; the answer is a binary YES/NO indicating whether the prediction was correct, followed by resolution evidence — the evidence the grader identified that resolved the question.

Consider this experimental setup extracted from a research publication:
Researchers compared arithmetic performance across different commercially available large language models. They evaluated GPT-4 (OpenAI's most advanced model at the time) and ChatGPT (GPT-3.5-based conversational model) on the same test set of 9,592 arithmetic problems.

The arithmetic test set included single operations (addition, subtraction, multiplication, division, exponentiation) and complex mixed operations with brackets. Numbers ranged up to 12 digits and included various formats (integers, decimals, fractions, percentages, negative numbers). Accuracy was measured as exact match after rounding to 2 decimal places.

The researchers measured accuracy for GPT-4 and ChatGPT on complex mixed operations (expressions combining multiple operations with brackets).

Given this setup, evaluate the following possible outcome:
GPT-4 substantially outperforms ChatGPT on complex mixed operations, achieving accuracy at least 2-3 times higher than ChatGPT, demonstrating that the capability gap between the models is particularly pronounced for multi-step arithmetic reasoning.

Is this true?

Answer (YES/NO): NO